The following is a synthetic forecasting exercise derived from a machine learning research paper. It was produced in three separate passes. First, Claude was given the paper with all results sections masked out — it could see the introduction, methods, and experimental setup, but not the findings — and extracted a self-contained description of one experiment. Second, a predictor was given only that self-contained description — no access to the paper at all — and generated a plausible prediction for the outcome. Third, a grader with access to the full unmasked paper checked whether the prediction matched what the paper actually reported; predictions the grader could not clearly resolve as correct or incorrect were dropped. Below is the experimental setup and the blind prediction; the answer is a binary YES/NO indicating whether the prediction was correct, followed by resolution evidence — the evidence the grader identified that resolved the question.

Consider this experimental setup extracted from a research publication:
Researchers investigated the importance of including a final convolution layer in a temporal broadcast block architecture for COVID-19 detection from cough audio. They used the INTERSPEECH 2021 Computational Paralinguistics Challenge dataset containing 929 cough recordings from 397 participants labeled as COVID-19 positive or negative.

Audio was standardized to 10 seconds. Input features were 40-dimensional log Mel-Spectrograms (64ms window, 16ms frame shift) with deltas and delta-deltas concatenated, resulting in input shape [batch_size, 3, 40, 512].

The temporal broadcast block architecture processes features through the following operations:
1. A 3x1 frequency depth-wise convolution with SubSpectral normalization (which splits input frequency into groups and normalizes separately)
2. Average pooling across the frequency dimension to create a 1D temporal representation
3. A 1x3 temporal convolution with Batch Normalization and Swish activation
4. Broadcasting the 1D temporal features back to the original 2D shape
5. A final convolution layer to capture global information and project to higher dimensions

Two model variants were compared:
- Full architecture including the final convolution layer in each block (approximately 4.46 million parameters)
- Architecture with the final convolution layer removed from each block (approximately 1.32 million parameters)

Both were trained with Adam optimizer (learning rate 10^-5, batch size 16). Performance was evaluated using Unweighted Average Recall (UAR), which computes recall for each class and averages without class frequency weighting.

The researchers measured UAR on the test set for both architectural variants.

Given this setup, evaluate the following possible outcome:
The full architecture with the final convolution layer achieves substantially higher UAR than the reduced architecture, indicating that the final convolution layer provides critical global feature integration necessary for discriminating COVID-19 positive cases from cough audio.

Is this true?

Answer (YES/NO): YES